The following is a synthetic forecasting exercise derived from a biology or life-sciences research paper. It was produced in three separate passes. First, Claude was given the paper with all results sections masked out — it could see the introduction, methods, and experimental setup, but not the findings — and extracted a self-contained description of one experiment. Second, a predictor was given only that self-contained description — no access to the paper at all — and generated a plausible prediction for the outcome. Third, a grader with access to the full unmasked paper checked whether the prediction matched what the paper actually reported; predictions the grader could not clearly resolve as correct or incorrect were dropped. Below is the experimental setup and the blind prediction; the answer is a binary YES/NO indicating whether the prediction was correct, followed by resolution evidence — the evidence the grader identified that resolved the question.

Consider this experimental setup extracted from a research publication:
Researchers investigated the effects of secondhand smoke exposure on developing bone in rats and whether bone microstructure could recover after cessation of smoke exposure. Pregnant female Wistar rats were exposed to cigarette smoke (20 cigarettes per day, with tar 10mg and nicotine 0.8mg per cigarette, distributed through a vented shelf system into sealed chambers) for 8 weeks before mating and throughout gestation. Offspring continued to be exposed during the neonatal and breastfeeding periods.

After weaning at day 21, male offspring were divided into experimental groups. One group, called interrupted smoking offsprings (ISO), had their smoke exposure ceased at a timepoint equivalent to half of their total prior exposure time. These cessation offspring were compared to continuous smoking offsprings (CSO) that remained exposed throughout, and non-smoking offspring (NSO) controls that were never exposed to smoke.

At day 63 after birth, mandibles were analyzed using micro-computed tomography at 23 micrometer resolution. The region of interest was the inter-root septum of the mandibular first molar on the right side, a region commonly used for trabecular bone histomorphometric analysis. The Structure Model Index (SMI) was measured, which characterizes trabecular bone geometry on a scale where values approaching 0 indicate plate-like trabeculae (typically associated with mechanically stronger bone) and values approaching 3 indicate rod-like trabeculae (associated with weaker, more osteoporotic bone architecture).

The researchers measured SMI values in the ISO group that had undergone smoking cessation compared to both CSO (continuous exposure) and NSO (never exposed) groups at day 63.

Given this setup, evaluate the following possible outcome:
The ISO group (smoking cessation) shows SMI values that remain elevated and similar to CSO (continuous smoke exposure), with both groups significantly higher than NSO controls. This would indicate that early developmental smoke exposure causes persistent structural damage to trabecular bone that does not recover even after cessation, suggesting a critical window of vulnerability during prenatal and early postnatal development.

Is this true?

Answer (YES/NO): NO